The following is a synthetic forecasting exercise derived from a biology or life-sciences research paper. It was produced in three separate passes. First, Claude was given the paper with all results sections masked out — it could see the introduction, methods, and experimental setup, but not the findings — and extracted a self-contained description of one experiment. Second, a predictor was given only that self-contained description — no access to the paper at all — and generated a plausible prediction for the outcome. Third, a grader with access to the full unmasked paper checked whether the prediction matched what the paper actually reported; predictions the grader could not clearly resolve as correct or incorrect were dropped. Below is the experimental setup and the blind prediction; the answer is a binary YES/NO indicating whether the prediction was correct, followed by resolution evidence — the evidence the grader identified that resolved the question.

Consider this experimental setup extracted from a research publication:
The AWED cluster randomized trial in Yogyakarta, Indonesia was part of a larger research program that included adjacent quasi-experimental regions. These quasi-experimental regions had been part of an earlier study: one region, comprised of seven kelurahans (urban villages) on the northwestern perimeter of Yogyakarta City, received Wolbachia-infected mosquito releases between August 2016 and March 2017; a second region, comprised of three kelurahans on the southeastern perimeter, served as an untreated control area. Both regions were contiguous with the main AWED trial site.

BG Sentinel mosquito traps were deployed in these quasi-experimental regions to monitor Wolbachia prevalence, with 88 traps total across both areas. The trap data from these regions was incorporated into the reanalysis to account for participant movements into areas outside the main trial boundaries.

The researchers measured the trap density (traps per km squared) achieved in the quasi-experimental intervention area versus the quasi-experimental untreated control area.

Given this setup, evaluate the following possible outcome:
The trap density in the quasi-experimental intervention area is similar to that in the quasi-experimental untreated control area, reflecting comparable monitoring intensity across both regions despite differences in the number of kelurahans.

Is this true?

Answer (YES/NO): NO